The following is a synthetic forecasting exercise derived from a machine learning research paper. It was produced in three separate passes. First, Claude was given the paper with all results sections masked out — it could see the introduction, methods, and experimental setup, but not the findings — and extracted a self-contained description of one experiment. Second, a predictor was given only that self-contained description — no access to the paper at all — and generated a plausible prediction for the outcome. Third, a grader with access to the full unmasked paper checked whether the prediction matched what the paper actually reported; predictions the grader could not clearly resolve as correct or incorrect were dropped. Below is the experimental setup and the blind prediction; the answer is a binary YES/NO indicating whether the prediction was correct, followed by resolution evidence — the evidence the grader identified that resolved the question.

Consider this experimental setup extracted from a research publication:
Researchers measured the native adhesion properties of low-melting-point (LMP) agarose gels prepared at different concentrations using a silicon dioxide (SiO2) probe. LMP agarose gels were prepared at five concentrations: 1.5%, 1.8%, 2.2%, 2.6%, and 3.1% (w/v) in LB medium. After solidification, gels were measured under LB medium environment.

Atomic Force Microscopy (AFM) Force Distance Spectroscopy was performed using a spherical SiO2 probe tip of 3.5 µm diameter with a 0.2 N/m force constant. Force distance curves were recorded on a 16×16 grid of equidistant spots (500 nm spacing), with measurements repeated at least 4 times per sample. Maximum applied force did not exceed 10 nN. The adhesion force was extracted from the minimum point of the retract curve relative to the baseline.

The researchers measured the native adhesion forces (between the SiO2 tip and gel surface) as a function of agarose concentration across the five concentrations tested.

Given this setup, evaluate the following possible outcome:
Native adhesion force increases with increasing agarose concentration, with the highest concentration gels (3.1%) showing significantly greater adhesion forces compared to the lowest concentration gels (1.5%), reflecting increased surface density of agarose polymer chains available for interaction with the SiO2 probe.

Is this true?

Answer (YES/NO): NO